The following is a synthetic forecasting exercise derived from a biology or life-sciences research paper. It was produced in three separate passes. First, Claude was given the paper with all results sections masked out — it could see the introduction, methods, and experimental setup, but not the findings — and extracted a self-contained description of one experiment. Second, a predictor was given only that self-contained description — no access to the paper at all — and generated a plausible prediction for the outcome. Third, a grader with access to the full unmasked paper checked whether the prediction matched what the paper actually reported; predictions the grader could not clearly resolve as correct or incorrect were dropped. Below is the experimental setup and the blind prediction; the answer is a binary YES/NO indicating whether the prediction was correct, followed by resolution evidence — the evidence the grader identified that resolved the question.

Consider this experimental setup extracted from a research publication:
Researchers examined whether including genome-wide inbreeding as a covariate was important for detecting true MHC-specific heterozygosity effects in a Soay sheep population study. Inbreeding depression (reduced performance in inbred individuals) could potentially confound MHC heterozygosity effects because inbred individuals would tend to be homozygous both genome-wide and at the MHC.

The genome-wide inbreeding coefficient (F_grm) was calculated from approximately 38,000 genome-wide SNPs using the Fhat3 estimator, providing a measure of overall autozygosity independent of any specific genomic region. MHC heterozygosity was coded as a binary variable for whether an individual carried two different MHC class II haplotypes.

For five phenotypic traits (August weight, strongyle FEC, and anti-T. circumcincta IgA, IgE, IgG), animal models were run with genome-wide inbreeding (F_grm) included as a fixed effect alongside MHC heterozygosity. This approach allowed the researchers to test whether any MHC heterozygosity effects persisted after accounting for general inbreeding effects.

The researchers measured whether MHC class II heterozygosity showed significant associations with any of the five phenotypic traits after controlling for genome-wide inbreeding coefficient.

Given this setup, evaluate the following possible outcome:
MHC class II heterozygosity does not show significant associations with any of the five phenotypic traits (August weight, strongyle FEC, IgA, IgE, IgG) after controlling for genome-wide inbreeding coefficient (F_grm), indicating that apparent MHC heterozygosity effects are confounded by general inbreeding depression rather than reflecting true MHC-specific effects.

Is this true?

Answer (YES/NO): NO